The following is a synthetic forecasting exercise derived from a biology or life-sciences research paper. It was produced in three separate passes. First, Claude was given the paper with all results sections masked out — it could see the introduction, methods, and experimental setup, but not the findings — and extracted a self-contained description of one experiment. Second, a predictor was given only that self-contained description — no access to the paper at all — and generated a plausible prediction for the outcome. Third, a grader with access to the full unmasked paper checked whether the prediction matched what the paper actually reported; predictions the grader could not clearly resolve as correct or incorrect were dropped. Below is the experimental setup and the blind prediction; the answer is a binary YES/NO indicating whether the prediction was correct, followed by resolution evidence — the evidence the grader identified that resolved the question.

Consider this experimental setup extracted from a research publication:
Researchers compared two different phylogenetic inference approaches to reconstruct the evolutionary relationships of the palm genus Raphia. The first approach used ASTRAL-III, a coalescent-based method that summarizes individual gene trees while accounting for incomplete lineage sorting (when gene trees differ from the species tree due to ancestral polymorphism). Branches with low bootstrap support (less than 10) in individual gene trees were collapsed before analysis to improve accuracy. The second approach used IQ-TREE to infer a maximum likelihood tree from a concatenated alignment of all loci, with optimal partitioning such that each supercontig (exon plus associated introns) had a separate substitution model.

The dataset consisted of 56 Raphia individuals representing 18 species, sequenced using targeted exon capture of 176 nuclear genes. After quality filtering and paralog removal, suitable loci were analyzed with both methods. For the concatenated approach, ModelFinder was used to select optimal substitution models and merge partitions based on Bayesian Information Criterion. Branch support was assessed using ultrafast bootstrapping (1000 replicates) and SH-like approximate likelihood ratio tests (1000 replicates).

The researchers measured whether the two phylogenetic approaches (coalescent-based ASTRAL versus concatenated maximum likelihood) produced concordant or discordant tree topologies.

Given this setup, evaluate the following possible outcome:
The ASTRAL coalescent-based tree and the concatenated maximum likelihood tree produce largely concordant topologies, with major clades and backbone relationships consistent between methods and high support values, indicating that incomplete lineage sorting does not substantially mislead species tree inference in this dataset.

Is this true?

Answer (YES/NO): NO